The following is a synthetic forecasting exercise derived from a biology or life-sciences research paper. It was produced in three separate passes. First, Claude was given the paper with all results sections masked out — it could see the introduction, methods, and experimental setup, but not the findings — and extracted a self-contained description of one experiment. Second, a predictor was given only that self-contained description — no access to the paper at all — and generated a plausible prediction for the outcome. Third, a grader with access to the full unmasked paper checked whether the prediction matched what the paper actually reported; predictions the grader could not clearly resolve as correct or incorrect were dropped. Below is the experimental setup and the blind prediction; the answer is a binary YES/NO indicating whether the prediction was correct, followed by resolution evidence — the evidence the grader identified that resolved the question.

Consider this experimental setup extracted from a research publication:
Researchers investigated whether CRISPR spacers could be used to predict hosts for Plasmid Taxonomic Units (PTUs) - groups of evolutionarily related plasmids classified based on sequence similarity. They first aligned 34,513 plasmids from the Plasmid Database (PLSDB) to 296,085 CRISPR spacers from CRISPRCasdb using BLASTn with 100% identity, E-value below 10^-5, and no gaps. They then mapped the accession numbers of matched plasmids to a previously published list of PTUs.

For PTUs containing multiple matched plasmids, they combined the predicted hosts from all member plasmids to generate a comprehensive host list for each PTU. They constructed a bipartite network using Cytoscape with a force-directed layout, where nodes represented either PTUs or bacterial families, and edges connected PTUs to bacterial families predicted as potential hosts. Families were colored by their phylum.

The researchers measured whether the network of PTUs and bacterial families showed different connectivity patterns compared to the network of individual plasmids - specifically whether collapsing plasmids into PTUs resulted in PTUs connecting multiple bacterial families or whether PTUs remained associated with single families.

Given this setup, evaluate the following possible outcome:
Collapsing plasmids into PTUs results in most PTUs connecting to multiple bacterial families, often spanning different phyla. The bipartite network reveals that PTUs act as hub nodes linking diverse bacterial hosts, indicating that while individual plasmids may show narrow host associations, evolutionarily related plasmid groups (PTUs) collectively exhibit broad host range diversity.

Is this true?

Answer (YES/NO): NO